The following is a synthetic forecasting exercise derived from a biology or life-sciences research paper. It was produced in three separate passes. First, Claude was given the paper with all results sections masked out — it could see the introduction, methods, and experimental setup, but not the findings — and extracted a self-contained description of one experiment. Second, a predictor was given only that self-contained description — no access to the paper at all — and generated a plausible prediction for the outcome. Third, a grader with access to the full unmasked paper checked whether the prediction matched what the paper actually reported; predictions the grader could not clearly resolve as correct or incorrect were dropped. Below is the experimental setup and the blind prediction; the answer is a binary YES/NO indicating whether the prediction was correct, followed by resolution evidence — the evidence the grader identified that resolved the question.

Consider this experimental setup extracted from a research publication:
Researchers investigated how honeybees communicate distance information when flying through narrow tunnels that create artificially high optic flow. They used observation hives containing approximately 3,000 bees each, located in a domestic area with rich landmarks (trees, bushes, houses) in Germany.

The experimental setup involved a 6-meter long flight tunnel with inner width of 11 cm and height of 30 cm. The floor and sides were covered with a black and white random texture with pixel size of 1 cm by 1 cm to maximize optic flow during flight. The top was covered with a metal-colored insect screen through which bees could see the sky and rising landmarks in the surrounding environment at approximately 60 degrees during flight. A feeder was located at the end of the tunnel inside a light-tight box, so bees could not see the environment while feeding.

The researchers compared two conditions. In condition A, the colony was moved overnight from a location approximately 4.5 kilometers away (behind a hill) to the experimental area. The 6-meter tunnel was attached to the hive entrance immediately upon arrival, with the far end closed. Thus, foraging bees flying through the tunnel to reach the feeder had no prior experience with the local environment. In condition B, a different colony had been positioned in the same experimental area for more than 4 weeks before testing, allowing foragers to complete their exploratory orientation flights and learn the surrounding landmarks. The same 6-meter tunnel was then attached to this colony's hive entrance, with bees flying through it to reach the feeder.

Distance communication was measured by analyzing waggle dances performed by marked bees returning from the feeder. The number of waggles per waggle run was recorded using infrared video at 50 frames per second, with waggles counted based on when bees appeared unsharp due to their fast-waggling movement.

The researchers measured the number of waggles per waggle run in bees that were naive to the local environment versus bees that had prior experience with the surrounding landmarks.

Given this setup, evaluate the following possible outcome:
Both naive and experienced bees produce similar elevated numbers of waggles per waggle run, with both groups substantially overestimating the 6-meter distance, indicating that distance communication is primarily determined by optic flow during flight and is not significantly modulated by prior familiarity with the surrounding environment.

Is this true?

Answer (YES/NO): NO